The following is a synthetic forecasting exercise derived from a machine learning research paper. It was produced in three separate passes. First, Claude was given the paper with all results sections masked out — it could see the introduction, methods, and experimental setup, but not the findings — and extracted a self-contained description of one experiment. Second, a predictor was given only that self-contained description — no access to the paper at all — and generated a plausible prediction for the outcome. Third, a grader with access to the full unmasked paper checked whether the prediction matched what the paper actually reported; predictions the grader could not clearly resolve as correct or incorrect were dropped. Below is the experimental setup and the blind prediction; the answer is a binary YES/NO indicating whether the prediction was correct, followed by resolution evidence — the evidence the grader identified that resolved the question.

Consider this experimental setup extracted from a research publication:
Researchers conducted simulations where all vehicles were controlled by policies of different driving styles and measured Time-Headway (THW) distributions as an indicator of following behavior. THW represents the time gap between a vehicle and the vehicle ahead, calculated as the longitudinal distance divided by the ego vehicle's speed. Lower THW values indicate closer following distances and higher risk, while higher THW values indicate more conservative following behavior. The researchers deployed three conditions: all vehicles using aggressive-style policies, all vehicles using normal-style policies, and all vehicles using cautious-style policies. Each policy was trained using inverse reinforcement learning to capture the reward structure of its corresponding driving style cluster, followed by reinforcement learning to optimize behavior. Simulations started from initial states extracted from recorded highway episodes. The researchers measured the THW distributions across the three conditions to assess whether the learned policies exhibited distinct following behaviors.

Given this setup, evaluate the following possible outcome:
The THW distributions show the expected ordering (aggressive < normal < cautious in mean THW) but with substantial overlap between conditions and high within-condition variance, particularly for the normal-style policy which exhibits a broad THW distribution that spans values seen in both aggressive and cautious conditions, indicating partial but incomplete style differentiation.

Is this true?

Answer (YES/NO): NO